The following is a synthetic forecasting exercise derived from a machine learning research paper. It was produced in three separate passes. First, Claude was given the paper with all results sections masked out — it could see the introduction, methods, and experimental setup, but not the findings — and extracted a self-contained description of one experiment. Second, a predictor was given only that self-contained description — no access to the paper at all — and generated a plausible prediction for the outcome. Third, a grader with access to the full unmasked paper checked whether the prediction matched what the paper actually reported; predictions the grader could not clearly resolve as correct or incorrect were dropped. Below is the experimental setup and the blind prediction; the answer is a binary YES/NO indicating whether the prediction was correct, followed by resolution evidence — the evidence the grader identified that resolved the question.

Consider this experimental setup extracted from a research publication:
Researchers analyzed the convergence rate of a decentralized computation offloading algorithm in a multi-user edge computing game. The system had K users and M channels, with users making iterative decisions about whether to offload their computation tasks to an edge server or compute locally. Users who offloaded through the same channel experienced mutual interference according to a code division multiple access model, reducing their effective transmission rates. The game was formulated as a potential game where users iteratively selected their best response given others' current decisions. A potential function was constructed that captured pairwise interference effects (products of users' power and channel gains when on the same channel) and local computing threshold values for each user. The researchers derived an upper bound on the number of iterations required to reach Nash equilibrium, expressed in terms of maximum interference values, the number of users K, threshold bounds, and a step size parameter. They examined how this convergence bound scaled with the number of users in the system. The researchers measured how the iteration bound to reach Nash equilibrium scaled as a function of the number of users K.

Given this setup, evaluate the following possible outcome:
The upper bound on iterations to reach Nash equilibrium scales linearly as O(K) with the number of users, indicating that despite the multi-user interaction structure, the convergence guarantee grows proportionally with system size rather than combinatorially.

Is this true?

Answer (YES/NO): NO